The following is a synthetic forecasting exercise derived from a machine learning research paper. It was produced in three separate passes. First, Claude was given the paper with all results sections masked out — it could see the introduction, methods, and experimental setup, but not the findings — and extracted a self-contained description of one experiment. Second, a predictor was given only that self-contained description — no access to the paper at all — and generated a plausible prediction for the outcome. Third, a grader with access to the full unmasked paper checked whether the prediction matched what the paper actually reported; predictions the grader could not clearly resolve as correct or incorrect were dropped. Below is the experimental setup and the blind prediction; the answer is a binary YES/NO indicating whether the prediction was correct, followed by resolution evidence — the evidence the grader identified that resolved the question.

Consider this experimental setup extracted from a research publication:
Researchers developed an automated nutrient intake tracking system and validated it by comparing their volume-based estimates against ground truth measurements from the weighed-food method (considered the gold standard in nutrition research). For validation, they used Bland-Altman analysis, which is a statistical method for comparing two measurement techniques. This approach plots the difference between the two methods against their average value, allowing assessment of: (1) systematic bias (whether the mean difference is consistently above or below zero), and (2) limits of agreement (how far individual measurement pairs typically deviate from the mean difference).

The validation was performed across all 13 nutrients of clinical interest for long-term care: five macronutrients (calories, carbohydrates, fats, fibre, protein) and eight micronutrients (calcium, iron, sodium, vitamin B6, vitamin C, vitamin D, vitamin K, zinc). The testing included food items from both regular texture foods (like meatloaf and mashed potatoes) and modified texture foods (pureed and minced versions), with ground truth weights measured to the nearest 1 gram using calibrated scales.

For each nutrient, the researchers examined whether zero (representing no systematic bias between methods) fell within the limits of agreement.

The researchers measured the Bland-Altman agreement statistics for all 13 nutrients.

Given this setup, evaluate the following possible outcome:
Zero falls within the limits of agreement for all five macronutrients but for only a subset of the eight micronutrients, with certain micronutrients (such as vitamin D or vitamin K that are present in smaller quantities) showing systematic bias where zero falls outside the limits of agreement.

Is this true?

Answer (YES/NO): NO